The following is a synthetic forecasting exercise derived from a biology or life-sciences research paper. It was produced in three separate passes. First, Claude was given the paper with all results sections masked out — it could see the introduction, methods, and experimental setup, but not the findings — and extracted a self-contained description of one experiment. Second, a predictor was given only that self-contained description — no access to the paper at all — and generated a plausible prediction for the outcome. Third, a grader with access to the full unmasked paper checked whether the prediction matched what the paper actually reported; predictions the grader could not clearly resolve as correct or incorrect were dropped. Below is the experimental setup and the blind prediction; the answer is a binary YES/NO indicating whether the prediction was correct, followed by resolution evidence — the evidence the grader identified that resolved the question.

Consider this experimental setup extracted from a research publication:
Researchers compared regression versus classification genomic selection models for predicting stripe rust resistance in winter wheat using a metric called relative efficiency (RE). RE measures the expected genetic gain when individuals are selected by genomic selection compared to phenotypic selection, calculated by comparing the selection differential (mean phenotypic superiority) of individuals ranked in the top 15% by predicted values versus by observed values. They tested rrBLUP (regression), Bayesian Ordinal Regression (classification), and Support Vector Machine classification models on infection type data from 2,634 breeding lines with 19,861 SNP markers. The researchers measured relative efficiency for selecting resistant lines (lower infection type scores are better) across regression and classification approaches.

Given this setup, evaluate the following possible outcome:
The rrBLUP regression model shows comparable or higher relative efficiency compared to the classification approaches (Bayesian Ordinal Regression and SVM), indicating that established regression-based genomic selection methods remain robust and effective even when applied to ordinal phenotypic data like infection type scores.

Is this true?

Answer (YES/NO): YES